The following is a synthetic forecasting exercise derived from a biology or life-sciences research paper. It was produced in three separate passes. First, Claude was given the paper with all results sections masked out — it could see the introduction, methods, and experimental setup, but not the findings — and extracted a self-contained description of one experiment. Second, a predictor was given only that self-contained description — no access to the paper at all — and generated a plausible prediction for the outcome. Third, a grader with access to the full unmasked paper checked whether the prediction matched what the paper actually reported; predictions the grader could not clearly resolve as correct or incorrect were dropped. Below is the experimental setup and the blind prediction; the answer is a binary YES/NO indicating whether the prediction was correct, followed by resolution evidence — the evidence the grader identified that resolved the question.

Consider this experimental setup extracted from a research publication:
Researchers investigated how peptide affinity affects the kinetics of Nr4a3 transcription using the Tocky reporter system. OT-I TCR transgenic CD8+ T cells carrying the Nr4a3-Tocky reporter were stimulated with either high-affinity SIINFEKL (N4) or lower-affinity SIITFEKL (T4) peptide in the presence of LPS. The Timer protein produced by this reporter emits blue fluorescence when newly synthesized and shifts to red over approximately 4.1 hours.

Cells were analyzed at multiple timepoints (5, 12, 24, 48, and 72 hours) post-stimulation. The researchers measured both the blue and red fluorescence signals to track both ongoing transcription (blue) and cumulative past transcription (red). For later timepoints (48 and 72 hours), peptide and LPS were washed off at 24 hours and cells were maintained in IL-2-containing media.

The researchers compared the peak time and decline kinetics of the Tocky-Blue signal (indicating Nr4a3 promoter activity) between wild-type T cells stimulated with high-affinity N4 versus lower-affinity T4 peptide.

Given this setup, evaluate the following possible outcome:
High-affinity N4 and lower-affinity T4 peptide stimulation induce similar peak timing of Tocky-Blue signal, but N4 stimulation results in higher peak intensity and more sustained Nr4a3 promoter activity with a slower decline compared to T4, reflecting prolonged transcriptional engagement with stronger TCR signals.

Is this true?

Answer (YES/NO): YES